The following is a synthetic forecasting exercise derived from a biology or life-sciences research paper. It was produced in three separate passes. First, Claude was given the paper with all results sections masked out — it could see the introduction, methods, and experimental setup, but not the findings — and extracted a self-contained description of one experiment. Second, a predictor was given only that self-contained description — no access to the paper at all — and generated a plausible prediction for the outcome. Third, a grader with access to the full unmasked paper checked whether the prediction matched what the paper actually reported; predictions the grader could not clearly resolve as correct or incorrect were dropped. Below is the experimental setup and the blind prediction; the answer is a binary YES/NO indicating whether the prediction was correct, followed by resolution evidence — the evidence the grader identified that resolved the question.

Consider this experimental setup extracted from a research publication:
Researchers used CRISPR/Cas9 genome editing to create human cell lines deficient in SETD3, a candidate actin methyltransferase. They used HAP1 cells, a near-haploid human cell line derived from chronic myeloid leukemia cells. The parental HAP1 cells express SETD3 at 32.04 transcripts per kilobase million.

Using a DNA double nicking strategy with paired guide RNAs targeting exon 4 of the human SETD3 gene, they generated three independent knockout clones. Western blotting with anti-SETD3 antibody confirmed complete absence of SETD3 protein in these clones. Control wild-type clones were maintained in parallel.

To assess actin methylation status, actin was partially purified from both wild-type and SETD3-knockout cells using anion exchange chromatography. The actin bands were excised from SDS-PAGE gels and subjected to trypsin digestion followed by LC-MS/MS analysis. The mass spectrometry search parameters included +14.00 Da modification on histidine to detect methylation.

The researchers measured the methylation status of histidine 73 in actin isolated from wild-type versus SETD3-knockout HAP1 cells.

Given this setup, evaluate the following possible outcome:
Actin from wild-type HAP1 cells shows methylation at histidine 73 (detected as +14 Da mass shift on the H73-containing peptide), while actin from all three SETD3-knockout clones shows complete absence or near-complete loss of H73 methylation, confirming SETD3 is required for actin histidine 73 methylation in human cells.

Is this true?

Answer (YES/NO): YES